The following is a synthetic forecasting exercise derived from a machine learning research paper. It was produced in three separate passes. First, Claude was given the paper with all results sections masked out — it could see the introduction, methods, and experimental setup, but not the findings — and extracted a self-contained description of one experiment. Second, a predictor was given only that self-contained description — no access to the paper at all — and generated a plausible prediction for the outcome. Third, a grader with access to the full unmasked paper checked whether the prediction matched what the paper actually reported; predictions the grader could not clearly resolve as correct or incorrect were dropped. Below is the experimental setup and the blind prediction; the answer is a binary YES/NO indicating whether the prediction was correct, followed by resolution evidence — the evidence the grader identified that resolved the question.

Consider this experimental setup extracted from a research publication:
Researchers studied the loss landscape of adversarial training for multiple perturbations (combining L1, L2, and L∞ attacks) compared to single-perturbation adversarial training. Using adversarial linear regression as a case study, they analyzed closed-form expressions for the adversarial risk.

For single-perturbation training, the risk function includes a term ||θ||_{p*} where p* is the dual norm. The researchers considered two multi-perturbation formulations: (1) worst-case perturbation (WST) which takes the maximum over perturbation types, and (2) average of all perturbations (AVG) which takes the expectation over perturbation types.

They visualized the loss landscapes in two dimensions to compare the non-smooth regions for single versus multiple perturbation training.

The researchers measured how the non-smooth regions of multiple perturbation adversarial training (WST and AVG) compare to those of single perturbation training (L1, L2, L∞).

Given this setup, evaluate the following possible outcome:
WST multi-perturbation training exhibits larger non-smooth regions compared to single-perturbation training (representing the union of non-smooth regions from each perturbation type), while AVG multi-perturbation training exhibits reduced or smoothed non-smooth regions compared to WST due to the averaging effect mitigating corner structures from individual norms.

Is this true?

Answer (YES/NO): NO